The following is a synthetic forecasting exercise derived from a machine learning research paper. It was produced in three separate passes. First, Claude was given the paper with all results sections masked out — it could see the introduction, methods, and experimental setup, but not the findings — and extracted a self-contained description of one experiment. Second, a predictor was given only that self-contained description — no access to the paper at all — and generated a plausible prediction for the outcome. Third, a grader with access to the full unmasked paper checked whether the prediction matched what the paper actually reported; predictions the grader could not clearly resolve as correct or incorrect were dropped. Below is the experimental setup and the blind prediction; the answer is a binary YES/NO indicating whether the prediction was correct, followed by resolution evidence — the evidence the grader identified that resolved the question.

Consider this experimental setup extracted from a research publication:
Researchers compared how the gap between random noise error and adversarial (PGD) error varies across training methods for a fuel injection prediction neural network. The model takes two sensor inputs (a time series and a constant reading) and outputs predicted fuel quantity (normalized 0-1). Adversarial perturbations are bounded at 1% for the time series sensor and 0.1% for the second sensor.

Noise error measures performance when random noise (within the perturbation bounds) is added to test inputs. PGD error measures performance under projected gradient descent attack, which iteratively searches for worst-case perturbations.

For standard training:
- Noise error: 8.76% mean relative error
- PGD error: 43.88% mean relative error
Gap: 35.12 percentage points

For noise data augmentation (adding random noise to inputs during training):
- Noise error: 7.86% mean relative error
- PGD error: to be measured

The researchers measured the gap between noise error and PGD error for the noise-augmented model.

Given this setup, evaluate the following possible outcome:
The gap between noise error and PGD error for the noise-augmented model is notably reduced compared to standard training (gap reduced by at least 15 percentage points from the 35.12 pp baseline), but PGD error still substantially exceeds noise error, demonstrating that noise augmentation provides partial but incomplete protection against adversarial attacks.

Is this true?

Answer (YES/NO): NO